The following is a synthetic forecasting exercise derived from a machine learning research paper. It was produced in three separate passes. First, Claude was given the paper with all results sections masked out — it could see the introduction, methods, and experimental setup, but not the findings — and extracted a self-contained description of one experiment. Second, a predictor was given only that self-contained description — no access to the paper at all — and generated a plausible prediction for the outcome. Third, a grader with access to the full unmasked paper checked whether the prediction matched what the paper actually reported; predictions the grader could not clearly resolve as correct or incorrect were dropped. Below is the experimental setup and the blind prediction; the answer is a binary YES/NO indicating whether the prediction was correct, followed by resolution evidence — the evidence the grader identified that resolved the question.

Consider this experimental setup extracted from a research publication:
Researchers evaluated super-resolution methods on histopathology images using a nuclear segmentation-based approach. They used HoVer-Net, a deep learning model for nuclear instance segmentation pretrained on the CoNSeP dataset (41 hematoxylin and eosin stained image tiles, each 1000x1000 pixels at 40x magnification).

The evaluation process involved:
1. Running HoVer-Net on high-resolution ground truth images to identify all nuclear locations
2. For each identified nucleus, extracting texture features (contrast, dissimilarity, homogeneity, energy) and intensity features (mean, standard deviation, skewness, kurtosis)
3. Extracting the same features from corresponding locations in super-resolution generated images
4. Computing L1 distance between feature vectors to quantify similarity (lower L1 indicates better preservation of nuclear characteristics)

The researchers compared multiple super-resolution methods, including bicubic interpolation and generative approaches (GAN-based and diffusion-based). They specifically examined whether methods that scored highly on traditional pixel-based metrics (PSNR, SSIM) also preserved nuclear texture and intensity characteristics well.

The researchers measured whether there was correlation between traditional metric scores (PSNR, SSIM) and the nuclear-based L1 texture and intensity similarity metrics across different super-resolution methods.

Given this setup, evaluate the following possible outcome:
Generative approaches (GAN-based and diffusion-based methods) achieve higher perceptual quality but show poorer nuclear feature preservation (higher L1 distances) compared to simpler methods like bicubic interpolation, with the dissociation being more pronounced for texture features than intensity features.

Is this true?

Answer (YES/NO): NO